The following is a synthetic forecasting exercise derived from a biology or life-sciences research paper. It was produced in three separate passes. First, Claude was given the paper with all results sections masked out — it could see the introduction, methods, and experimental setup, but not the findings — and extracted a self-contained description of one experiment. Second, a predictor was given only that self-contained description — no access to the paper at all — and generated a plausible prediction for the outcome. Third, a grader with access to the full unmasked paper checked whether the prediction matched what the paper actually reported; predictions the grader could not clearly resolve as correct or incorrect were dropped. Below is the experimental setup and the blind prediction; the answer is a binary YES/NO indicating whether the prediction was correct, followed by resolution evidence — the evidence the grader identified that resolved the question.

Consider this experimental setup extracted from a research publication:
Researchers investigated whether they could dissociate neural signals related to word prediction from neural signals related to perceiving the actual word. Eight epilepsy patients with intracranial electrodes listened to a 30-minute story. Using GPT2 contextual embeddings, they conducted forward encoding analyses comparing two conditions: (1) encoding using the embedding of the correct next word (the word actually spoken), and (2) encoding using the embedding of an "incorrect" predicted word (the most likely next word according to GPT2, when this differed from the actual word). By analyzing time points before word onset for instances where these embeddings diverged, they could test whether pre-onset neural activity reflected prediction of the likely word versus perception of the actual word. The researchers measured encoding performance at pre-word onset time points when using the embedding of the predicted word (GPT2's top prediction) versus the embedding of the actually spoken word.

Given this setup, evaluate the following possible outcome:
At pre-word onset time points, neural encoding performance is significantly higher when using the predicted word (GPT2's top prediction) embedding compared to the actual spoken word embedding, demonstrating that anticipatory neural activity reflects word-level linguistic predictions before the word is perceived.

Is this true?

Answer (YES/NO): YES